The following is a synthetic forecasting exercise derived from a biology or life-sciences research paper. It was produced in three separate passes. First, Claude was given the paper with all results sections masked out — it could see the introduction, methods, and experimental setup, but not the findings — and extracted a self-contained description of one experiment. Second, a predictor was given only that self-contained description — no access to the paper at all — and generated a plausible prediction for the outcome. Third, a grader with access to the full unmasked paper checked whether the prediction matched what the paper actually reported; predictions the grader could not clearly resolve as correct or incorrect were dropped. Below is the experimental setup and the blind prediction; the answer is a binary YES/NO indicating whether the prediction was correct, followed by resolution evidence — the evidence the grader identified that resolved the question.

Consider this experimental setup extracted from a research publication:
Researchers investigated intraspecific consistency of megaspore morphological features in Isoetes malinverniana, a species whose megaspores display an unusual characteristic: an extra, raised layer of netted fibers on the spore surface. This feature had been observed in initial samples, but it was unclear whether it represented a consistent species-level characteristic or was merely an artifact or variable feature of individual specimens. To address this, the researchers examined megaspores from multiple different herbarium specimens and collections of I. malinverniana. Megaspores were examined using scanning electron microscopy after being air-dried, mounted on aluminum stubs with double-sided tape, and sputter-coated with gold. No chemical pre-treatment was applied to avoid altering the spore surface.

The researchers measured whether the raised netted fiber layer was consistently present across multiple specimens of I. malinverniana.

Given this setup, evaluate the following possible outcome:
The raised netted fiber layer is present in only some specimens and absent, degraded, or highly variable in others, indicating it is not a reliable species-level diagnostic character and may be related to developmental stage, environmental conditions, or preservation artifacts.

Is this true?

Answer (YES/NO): NO